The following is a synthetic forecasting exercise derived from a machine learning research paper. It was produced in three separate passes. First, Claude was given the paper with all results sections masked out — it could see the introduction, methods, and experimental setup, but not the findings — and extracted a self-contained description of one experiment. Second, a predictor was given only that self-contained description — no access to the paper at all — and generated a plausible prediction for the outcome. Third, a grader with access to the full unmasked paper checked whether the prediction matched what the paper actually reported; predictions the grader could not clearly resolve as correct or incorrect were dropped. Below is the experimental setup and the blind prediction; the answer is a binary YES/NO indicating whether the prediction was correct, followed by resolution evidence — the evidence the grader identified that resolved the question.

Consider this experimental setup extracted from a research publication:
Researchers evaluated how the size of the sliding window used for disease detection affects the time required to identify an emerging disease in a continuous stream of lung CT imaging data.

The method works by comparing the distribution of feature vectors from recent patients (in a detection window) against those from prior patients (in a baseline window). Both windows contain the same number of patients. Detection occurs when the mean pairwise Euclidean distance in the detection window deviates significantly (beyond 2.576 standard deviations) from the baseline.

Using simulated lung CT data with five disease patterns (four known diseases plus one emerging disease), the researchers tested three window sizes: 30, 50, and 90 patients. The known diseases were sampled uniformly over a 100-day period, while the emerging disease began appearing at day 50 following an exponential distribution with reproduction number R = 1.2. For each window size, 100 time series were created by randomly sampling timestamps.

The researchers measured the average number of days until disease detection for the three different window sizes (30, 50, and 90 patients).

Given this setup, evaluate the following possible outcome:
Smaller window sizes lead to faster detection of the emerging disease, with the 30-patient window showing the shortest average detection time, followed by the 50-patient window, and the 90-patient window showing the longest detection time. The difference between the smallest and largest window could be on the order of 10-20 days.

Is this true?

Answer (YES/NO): NO